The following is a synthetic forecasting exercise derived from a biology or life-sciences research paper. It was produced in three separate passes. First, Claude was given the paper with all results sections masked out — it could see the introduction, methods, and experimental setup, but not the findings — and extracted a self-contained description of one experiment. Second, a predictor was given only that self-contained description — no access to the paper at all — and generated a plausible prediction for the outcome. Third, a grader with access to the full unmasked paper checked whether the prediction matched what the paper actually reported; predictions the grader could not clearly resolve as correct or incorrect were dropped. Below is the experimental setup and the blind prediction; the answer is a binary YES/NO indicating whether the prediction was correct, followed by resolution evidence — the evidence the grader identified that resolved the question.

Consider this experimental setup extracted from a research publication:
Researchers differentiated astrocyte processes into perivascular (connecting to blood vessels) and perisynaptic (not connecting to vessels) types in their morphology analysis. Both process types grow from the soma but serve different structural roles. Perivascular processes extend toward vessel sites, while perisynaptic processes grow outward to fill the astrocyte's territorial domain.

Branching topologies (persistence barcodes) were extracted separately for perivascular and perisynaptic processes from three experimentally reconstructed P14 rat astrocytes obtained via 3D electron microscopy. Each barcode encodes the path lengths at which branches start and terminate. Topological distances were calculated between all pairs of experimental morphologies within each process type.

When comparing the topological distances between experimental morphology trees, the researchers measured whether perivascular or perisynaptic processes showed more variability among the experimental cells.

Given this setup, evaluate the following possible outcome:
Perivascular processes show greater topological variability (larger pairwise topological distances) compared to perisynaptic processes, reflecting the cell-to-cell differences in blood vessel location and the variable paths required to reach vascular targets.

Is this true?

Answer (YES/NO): YES